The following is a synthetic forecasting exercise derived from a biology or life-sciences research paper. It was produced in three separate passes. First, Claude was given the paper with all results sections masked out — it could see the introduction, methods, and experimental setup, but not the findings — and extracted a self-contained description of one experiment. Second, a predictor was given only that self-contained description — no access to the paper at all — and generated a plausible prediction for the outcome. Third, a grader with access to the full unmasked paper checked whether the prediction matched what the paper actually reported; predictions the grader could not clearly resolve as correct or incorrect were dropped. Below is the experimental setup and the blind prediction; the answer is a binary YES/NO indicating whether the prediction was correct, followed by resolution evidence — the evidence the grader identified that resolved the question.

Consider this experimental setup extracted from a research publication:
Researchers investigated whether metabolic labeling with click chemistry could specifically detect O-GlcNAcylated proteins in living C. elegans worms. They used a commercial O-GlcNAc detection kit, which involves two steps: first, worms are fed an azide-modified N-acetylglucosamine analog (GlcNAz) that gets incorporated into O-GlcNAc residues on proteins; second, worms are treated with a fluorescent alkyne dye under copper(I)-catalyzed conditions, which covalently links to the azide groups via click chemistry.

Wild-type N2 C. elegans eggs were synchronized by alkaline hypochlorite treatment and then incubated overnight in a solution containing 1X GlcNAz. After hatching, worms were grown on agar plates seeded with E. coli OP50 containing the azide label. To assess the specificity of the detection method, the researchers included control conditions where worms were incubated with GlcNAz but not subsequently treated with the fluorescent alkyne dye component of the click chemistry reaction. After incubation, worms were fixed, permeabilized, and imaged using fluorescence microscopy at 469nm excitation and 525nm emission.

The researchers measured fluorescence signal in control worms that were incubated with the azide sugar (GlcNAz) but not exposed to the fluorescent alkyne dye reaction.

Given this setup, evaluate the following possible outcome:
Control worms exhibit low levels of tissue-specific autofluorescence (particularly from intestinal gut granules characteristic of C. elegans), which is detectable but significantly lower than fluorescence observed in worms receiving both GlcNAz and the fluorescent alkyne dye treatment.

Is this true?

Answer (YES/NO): NO